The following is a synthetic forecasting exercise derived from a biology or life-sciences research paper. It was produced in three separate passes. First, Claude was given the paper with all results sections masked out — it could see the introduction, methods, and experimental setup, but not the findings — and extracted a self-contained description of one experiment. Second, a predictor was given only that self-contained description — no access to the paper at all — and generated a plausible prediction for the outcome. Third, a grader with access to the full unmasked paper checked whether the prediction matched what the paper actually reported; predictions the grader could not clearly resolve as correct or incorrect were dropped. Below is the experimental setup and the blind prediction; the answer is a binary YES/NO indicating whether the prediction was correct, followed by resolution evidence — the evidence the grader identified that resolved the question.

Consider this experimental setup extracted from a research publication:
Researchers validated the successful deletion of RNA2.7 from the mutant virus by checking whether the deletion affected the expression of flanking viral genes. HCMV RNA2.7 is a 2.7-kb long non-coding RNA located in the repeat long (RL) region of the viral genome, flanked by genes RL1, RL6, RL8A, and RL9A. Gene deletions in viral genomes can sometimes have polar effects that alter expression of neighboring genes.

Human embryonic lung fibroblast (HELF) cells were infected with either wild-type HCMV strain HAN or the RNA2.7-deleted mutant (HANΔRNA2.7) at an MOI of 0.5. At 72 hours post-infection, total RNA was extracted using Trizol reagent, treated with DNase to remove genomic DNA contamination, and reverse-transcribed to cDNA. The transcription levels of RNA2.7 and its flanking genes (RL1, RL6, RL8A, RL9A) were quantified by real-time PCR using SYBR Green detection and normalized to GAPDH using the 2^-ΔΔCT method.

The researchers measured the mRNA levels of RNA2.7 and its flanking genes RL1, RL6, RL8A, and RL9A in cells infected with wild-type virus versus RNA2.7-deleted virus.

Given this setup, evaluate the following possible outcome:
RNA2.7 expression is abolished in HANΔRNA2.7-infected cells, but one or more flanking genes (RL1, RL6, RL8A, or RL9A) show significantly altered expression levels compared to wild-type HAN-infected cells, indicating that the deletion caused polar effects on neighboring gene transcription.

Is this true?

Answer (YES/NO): NO